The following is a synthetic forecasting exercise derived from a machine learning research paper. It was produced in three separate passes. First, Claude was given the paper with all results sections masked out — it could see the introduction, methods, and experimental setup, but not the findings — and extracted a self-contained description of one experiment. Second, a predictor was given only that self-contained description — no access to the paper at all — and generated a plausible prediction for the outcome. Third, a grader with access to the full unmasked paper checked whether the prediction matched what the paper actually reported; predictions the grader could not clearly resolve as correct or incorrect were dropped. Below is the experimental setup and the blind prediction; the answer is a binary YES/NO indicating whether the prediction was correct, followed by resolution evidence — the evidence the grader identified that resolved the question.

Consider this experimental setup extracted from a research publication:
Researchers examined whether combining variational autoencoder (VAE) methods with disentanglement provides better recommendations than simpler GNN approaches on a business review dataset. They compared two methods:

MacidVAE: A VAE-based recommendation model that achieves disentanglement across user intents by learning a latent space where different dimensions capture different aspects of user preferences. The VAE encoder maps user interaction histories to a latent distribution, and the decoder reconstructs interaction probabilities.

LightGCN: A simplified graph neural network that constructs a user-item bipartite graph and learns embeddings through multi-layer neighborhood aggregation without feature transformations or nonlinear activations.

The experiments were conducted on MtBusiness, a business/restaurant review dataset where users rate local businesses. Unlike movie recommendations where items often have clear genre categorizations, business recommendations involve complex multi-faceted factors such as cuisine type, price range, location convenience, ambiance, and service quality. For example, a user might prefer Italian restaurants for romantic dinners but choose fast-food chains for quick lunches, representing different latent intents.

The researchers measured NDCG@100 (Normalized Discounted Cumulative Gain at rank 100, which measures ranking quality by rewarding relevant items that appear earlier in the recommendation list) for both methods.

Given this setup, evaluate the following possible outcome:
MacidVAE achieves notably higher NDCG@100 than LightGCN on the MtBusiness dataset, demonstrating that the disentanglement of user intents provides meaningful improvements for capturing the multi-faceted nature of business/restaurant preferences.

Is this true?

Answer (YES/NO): NO